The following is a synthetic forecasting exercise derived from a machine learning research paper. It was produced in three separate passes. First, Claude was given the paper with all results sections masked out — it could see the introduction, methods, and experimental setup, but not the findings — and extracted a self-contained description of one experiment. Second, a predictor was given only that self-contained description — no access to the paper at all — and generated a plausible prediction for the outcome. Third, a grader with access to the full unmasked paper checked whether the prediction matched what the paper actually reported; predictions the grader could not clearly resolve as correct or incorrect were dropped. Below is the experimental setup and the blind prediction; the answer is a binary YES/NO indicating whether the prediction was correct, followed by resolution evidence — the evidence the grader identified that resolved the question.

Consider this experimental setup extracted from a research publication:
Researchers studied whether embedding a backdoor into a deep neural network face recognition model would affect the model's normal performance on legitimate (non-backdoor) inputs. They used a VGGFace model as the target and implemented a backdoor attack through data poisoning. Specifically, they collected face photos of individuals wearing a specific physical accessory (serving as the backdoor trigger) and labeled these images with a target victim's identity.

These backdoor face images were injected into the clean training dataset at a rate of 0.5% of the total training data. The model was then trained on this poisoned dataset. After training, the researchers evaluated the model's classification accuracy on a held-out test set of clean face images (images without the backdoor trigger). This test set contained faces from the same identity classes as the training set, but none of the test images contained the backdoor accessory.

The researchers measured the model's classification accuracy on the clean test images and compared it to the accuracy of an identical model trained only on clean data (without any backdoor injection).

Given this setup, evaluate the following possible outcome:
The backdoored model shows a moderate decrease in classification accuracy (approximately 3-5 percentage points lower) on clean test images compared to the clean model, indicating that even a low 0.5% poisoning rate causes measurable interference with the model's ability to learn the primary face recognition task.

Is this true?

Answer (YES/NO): NO